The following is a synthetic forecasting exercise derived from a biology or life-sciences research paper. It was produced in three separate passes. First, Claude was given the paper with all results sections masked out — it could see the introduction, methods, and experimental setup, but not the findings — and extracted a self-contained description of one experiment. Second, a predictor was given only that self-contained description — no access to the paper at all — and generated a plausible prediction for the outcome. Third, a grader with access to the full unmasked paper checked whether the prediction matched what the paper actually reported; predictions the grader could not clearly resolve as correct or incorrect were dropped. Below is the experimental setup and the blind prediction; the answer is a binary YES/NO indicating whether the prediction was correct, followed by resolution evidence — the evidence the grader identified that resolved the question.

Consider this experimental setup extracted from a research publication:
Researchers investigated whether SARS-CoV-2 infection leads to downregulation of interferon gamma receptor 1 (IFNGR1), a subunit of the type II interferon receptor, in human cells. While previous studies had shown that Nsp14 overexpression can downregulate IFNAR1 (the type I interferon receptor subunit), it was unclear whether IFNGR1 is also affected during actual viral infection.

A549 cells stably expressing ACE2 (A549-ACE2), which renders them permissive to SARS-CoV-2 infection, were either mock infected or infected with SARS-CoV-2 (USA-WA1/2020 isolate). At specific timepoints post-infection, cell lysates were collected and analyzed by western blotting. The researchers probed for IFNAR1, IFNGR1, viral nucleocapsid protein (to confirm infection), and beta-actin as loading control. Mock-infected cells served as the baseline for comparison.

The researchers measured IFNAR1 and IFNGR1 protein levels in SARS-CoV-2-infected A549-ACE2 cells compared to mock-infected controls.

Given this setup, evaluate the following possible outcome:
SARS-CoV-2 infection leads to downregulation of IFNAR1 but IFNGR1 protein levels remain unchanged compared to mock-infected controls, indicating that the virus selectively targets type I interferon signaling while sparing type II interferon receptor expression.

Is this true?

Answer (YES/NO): NO